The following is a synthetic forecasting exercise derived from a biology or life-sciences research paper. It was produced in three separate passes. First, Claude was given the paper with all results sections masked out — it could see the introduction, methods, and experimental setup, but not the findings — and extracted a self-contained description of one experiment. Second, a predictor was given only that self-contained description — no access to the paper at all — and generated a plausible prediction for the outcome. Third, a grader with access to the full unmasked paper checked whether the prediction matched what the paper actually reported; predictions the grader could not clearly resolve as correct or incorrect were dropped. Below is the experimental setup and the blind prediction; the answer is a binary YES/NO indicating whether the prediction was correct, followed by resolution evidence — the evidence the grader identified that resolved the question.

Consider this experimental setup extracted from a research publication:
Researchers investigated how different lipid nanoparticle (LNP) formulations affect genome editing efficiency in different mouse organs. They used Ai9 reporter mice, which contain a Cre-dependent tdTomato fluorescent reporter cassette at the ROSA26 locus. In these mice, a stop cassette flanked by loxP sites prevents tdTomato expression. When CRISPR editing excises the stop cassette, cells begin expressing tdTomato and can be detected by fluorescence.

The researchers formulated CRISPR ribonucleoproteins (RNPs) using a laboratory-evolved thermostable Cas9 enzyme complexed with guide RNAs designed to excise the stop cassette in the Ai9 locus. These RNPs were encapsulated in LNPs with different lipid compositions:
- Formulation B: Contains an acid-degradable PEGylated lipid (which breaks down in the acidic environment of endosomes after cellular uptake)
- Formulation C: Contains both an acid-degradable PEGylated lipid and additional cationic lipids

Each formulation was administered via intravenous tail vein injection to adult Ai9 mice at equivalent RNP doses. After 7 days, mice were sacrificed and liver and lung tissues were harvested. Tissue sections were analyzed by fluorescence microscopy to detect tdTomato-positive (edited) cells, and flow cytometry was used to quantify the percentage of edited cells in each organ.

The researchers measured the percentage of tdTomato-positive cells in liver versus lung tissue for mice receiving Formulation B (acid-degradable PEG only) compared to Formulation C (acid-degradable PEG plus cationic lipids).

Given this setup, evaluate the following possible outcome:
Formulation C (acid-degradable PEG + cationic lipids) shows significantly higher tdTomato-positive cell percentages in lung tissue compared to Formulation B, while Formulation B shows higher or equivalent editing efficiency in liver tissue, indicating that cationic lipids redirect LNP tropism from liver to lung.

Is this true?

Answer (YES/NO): YES